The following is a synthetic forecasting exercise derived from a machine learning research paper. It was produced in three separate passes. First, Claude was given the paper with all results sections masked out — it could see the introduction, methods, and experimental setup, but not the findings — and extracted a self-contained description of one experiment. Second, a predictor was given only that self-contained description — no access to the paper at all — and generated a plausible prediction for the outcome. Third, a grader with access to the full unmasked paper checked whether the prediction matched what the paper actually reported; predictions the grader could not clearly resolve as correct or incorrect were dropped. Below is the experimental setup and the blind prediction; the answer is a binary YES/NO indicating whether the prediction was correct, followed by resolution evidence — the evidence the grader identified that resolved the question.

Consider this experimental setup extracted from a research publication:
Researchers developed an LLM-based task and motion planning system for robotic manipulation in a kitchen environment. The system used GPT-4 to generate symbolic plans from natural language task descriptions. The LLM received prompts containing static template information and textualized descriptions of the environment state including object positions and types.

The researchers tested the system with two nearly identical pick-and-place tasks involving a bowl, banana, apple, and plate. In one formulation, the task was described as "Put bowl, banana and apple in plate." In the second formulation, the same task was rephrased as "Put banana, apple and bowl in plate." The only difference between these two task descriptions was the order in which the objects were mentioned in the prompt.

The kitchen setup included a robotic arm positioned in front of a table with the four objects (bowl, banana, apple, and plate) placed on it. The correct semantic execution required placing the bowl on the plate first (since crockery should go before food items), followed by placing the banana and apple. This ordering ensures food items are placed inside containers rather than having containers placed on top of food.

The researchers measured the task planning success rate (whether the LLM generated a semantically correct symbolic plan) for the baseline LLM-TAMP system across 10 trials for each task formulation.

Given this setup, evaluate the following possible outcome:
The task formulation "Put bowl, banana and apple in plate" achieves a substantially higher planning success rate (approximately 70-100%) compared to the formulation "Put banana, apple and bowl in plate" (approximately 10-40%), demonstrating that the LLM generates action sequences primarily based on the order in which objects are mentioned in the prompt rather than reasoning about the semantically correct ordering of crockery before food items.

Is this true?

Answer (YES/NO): NO